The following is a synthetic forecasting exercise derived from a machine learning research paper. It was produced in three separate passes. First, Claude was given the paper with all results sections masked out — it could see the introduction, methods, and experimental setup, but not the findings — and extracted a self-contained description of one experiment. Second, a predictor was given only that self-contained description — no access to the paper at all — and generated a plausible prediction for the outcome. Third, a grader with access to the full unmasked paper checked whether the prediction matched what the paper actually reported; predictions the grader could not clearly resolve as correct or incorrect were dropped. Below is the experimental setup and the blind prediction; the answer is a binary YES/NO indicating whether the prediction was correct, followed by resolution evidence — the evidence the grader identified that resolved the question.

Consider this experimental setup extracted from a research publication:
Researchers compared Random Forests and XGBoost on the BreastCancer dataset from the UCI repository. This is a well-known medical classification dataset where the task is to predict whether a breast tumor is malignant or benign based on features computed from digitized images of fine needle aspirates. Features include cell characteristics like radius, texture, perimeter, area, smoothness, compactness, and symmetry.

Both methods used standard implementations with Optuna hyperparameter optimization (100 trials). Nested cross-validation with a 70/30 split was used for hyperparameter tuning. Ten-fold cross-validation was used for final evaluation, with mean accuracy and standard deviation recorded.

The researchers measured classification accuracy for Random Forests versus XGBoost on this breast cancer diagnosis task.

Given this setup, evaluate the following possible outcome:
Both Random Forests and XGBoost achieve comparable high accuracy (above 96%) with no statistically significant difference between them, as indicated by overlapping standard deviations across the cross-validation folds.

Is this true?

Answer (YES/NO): YES